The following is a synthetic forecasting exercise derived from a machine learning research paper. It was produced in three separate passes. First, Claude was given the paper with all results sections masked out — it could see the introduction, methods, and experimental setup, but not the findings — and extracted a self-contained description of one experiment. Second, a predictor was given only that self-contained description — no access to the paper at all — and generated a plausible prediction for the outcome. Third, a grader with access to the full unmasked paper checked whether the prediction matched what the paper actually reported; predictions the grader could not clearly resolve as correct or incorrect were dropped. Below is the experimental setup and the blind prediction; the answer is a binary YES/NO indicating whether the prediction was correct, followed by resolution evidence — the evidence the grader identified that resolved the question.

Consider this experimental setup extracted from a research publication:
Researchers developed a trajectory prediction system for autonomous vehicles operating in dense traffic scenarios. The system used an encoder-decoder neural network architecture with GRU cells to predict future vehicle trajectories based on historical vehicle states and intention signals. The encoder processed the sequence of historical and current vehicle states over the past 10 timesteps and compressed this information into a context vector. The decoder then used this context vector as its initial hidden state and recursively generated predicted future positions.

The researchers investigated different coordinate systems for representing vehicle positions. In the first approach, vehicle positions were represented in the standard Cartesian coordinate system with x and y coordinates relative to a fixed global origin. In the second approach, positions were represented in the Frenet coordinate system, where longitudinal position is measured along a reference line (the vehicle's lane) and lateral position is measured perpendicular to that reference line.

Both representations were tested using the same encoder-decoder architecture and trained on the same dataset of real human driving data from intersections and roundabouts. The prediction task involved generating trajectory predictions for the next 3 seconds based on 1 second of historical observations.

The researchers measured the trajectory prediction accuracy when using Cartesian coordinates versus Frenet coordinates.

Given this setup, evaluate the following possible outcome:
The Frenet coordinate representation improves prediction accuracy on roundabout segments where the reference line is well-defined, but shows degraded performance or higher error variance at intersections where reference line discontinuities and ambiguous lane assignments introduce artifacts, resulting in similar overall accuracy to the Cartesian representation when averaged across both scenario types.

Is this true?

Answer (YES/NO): NO